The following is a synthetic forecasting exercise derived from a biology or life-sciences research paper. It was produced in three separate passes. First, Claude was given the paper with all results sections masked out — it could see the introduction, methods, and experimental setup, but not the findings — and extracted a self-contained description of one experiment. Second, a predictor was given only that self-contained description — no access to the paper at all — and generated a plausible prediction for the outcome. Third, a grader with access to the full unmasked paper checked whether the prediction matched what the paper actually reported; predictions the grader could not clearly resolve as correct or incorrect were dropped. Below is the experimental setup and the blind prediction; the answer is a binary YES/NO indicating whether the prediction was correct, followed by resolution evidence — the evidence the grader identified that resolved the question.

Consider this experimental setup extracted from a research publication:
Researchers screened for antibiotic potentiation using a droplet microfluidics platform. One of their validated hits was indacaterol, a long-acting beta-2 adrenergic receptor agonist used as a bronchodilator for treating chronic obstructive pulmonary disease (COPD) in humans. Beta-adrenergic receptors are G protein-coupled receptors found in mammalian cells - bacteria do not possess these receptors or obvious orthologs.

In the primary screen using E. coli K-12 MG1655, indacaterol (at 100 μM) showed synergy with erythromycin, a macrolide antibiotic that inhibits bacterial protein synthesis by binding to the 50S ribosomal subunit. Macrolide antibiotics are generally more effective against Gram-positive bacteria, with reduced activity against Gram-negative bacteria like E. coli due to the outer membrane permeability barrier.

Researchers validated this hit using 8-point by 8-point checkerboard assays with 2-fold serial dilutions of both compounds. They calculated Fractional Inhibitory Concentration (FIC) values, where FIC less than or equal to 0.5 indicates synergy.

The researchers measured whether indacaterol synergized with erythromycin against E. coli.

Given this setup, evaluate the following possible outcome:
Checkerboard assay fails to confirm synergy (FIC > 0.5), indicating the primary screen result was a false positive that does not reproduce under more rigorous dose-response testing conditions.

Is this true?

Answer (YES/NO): NO